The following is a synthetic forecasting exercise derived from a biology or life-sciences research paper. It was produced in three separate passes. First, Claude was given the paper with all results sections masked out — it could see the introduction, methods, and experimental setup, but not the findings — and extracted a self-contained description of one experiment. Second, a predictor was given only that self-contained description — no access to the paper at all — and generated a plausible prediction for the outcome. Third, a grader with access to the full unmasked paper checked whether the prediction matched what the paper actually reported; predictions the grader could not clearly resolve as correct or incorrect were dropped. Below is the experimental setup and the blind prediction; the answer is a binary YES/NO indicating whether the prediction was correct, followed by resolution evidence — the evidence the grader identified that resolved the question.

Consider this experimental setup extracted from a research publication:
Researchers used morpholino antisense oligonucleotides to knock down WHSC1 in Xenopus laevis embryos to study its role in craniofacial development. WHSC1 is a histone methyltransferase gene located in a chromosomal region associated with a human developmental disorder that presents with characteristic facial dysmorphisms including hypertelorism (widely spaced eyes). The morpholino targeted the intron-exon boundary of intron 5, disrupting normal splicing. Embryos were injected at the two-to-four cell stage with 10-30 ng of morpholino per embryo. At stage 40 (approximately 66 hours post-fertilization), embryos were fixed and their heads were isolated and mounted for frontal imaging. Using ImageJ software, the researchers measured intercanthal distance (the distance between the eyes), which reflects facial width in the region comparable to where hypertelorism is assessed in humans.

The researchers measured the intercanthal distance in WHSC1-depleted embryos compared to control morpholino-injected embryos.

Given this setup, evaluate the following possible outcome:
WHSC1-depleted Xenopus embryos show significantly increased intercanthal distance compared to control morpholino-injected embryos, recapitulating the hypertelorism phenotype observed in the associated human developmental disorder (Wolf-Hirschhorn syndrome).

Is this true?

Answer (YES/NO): YES